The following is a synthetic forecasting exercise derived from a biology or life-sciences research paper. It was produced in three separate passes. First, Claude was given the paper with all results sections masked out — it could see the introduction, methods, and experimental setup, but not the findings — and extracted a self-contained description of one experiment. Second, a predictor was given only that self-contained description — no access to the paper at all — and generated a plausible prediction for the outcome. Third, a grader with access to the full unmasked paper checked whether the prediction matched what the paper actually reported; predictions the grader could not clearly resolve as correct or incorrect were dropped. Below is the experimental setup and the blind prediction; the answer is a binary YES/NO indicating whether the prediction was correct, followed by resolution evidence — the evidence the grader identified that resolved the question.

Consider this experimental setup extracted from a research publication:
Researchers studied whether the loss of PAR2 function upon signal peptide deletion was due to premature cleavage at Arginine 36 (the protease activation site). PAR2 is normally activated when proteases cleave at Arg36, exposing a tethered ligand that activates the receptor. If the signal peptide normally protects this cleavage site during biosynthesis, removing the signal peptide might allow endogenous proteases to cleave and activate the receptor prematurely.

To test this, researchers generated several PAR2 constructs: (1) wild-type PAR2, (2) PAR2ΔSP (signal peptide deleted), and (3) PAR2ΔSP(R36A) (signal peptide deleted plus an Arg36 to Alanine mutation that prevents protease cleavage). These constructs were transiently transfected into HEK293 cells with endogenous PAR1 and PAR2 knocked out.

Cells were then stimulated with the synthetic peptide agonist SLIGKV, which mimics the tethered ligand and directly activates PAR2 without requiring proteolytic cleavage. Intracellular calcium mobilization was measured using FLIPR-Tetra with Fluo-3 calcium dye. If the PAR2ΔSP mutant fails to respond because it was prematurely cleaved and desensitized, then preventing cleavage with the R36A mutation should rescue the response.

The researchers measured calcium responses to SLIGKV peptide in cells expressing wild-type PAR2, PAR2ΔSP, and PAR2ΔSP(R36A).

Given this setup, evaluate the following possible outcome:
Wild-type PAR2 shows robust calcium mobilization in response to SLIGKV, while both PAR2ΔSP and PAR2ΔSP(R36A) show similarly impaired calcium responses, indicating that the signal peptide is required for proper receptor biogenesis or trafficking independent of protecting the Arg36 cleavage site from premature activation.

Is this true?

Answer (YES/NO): NO